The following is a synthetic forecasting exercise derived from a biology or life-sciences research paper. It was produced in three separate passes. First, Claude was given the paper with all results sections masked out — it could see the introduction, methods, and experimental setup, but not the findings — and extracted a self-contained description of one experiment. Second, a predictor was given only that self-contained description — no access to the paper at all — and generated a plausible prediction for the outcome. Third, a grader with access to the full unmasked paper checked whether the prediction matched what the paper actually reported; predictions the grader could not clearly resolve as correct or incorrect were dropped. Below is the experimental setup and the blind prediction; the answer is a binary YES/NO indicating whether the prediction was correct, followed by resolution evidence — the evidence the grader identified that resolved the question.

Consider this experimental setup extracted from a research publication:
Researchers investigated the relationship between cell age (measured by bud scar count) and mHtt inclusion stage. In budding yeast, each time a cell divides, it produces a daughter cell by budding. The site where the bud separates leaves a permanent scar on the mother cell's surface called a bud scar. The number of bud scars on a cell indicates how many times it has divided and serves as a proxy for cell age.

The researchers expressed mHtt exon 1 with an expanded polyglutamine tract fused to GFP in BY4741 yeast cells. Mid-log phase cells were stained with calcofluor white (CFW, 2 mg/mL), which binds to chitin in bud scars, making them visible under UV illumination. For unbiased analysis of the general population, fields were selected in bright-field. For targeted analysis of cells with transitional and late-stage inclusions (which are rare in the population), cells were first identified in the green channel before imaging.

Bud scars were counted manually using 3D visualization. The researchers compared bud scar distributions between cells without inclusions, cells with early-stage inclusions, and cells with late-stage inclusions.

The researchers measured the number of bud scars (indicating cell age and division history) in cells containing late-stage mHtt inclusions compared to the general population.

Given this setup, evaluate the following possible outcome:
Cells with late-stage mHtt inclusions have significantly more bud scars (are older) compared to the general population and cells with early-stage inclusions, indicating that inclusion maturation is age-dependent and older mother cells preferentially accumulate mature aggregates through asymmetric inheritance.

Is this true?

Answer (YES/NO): NO